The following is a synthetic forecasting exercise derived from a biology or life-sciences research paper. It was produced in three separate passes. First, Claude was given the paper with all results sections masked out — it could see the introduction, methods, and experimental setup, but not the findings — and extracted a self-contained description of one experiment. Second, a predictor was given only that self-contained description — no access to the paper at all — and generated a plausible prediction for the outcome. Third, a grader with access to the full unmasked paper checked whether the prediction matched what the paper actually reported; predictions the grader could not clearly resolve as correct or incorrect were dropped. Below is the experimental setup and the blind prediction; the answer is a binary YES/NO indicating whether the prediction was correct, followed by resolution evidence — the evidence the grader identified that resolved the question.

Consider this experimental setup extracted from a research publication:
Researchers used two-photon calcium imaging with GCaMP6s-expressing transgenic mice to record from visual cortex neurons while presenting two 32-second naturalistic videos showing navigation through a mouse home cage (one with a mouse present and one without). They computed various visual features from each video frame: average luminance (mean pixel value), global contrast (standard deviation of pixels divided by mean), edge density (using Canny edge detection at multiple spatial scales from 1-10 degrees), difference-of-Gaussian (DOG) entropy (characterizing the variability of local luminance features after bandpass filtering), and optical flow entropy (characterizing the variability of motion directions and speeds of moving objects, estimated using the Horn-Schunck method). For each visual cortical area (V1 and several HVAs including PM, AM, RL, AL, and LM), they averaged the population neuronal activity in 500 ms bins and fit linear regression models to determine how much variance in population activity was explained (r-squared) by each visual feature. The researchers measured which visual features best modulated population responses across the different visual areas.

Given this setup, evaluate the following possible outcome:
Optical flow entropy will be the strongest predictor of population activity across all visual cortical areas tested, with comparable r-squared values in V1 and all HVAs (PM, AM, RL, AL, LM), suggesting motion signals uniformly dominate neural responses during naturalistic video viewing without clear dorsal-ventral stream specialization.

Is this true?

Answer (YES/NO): NO